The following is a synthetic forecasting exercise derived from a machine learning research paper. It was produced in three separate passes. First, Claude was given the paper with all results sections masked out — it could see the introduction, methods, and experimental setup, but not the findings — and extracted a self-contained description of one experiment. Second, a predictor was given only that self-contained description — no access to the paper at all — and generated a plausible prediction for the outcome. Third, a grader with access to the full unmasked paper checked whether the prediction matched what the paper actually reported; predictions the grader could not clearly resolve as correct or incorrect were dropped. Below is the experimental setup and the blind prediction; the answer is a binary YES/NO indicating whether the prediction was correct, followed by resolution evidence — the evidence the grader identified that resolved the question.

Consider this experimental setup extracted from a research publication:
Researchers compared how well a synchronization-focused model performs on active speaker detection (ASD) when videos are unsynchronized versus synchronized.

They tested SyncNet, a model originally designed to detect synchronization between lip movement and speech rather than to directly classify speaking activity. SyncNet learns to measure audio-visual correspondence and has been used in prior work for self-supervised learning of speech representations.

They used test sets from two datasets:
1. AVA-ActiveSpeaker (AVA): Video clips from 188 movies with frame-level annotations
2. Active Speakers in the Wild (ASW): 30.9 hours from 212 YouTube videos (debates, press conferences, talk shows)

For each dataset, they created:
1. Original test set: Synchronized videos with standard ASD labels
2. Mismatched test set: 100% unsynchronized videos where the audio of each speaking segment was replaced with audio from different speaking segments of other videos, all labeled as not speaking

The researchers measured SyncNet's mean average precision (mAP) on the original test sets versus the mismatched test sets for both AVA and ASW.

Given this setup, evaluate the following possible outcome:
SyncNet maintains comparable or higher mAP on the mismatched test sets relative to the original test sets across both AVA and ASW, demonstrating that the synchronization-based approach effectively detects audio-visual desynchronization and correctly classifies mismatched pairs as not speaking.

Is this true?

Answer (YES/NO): NO